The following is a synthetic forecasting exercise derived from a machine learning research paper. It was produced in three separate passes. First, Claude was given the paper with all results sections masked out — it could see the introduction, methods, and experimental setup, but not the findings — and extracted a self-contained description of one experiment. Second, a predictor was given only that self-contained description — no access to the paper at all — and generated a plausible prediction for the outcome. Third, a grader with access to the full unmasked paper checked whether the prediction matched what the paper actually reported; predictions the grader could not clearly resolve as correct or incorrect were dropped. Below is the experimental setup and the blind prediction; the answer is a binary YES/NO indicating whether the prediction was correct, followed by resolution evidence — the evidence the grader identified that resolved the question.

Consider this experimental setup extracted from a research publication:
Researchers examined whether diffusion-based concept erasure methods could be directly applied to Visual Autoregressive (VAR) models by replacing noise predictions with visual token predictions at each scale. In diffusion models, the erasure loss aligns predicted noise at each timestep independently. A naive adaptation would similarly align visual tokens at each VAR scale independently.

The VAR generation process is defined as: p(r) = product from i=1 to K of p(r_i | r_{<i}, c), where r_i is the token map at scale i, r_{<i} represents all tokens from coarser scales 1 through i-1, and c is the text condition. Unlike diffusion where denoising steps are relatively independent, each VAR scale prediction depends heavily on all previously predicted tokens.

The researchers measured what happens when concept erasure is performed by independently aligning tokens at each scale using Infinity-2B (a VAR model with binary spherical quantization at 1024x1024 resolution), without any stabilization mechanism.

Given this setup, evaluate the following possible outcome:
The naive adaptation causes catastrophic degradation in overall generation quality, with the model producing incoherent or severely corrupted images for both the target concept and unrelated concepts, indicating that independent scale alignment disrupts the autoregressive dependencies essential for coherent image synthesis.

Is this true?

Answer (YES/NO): YES